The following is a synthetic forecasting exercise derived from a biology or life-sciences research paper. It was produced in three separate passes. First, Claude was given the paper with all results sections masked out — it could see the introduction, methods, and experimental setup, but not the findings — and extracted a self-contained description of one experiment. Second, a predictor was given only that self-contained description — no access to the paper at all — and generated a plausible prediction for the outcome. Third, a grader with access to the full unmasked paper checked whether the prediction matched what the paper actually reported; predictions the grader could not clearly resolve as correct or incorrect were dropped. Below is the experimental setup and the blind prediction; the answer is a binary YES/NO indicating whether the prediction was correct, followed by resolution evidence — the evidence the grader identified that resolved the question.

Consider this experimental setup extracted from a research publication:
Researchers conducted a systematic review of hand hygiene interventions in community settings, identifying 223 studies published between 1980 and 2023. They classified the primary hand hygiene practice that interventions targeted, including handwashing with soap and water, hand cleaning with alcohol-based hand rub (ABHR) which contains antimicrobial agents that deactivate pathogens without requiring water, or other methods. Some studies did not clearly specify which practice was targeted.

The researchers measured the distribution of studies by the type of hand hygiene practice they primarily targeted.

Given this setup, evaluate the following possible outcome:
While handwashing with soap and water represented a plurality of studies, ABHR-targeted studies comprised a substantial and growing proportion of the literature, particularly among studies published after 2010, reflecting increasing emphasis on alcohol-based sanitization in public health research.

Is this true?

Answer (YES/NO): NO